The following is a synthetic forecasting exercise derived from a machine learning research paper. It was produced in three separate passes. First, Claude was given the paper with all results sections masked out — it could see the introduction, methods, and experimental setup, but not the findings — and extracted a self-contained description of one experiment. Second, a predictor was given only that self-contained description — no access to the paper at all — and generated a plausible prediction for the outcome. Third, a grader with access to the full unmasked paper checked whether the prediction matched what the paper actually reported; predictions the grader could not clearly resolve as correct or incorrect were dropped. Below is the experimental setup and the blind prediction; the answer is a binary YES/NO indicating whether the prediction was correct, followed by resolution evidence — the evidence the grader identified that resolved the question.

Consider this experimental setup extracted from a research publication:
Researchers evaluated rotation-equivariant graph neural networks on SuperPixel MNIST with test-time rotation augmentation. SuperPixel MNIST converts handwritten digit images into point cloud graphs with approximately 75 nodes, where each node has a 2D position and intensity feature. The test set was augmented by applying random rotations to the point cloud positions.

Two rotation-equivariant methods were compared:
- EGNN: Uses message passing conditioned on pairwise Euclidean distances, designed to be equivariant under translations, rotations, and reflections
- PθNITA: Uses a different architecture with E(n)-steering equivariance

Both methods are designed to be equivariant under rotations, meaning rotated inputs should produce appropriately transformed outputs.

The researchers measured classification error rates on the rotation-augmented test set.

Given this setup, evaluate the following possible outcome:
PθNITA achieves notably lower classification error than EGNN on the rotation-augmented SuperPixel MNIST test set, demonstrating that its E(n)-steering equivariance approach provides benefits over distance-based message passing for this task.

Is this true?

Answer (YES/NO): YES